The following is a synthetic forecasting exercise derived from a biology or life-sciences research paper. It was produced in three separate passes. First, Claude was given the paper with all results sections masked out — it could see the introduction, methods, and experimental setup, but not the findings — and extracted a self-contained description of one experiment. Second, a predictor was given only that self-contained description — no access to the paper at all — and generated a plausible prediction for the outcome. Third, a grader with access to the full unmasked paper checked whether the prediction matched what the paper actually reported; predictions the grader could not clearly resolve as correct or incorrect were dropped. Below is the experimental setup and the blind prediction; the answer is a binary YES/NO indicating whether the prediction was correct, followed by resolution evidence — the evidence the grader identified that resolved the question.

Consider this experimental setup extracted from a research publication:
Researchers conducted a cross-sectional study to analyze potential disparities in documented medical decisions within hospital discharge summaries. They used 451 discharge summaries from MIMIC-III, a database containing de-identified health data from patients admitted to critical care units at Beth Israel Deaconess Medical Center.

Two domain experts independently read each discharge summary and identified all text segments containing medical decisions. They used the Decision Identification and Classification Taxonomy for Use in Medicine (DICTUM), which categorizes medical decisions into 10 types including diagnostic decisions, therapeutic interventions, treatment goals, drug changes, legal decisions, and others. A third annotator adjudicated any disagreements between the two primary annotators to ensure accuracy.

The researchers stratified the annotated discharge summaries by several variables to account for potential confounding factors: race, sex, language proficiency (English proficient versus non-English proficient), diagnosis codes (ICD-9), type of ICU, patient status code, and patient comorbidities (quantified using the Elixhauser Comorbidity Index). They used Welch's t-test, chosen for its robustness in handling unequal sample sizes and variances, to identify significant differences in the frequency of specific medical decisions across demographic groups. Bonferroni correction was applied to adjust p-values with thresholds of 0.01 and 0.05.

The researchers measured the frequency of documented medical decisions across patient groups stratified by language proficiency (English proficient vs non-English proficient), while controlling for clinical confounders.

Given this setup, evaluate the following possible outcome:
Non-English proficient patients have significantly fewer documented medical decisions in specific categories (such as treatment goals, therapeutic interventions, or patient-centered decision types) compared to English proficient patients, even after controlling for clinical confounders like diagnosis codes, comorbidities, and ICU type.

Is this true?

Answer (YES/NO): NO